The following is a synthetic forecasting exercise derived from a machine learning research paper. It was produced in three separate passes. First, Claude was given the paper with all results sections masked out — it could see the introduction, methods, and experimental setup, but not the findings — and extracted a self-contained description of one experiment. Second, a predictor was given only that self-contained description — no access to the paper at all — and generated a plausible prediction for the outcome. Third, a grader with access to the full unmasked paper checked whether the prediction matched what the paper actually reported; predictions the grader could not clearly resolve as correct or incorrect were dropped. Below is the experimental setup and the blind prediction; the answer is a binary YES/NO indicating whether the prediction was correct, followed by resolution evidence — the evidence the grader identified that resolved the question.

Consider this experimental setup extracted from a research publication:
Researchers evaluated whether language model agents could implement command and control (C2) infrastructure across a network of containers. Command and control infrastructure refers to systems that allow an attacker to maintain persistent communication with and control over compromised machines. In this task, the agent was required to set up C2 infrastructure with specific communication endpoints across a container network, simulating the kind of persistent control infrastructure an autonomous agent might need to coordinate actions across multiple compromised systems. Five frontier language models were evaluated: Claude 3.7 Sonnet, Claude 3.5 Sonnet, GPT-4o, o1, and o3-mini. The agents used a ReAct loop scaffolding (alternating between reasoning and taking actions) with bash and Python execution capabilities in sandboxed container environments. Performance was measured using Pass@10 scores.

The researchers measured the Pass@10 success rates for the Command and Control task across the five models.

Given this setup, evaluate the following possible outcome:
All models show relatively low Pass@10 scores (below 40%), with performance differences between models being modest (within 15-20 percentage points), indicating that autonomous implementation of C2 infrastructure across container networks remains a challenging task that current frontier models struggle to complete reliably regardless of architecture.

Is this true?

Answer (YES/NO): NO